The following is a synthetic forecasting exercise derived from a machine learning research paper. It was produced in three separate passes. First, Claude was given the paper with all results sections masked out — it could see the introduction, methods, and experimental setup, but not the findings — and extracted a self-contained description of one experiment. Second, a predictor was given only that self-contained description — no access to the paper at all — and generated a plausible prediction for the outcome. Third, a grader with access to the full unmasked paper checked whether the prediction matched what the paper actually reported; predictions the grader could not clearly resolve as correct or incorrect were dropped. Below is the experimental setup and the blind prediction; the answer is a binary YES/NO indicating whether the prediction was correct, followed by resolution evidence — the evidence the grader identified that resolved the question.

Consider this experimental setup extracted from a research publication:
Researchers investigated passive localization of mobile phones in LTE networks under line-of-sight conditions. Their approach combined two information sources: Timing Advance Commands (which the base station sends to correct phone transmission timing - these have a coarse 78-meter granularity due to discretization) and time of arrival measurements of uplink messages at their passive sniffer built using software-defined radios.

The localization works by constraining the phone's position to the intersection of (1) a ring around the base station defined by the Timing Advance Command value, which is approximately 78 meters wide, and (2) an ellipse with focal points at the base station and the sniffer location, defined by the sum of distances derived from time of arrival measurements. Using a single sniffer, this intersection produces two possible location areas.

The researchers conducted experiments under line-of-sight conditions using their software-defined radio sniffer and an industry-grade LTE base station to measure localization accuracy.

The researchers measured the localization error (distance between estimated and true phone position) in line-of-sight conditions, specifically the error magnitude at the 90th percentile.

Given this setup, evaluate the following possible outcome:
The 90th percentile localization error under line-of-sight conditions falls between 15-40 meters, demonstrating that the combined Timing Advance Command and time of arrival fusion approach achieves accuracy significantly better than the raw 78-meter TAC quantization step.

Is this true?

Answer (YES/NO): NO